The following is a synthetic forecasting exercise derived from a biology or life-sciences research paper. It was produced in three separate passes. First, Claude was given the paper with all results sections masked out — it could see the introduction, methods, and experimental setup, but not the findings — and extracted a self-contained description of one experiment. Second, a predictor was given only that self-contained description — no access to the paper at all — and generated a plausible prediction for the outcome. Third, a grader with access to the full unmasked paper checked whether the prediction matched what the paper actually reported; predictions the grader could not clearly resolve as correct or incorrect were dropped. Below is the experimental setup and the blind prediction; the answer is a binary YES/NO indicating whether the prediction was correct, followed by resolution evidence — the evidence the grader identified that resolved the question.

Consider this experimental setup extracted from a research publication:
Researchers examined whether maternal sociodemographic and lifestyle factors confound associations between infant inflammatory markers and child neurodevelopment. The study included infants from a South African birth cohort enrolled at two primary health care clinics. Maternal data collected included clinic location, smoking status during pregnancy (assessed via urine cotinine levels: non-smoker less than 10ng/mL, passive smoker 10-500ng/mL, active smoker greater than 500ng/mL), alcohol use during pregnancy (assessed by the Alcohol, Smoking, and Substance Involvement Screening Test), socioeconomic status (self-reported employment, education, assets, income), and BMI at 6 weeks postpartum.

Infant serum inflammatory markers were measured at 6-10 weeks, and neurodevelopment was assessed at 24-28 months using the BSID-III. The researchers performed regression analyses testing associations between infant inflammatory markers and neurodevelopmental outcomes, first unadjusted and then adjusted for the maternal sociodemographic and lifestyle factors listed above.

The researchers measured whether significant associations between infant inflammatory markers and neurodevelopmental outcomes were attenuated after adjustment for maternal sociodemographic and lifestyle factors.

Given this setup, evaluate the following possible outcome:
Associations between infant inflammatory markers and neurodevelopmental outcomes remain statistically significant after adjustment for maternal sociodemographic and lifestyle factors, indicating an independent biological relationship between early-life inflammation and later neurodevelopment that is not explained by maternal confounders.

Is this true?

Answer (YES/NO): YES